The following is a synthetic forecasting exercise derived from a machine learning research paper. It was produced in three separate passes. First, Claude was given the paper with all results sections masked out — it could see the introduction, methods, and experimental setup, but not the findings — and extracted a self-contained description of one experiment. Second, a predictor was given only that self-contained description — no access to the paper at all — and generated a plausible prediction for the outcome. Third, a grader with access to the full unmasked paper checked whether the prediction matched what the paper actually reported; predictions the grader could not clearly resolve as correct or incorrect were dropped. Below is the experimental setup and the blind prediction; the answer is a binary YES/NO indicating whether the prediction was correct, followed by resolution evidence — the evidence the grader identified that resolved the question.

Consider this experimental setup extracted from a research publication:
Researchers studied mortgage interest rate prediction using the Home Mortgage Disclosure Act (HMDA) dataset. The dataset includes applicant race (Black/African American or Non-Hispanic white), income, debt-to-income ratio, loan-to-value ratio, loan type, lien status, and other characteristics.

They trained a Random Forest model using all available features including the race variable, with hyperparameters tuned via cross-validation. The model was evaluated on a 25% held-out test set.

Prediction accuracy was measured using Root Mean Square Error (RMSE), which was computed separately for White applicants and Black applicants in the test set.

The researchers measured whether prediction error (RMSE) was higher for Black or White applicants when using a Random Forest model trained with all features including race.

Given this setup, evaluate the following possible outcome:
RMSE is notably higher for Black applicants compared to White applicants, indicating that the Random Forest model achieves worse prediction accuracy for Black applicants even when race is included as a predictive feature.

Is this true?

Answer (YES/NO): YES